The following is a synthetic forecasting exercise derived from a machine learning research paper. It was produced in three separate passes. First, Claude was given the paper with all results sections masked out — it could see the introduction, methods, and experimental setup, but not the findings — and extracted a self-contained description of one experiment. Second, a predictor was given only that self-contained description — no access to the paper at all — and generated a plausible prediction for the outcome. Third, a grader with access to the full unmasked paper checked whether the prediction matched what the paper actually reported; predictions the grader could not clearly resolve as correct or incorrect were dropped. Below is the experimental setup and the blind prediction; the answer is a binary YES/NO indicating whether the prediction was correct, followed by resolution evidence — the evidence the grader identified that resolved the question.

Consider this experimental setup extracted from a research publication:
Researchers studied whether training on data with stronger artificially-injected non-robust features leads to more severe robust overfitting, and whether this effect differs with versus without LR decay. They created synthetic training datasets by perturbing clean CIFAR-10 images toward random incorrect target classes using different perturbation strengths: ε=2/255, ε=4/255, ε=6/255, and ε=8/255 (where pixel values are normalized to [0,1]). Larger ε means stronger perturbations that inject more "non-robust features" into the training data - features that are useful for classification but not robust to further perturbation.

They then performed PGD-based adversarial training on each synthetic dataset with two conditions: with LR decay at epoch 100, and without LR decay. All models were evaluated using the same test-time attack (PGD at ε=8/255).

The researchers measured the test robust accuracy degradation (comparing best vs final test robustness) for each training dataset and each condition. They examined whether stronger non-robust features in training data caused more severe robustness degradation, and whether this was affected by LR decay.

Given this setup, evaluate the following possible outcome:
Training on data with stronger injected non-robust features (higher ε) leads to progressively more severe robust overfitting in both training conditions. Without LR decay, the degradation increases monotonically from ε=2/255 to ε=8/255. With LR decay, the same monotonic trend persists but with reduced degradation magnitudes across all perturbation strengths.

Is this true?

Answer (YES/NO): NO